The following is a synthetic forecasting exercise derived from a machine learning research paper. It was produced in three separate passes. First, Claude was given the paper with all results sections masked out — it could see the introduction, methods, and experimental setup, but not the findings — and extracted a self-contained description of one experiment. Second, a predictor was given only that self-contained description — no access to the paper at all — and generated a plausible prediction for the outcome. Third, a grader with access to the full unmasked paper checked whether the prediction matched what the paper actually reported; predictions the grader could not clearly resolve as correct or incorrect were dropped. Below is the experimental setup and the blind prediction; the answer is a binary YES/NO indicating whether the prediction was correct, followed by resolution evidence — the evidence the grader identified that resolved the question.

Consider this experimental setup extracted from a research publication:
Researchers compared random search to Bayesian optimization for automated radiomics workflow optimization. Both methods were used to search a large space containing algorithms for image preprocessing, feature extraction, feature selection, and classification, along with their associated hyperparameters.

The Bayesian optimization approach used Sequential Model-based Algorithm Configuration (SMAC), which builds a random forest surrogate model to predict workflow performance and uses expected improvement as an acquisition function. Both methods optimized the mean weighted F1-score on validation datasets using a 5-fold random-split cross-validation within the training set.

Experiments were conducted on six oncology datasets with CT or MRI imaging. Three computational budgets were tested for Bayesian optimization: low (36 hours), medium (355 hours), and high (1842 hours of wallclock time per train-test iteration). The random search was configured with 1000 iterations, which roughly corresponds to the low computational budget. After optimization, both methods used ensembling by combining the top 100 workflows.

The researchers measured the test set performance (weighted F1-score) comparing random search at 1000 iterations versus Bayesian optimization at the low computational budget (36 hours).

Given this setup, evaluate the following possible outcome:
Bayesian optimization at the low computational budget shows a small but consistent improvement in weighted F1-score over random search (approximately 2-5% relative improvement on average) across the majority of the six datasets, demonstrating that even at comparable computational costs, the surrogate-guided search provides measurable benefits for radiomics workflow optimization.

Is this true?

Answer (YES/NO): NO